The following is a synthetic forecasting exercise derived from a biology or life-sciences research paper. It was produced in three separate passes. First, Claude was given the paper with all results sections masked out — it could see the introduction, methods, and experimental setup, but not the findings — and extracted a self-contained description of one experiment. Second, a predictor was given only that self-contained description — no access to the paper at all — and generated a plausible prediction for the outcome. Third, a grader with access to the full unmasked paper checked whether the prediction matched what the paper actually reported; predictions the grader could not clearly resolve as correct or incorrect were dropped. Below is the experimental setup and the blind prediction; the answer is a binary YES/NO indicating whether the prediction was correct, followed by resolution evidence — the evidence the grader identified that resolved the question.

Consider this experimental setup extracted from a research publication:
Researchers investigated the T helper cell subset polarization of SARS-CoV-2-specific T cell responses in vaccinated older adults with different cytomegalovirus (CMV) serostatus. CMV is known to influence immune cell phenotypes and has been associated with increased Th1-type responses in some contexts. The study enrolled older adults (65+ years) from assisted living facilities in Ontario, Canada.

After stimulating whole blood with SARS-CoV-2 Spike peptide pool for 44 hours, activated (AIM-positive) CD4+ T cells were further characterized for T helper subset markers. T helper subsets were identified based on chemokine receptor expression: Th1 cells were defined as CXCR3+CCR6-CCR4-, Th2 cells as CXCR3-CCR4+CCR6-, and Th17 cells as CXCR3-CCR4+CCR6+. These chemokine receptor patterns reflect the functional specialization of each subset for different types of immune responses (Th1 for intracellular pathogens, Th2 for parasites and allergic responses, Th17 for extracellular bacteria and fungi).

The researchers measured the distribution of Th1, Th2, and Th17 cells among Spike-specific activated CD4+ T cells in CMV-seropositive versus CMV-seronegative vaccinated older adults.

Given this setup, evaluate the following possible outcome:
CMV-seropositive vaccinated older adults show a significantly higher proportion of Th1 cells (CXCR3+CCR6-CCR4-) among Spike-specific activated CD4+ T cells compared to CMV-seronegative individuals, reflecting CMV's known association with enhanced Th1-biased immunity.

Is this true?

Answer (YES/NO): YES